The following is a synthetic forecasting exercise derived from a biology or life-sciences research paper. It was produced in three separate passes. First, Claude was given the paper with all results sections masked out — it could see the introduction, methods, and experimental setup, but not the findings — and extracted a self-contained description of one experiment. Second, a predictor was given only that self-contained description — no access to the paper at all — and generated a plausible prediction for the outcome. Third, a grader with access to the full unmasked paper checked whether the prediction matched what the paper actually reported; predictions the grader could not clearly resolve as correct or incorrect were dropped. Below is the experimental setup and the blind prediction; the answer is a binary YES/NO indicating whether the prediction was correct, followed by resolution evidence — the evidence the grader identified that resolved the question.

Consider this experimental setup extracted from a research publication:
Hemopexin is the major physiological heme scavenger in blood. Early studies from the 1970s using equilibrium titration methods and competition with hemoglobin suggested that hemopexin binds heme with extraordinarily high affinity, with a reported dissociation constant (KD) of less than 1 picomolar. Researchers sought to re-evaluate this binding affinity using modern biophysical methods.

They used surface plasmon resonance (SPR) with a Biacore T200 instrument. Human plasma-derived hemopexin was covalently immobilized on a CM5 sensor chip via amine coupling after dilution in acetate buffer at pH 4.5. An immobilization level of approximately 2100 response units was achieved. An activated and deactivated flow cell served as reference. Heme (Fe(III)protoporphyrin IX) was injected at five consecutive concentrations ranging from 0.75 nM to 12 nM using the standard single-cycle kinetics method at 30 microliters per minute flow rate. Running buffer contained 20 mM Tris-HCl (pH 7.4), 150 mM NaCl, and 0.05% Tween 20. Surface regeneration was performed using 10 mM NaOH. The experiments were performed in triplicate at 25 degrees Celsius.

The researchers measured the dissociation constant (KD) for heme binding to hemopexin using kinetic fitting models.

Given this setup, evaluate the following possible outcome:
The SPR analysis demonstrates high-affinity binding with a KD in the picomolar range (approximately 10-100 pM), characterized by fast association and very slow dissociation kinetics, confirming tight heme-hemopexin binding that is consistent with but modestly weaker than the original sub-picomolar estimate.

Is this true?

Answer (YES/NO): NO